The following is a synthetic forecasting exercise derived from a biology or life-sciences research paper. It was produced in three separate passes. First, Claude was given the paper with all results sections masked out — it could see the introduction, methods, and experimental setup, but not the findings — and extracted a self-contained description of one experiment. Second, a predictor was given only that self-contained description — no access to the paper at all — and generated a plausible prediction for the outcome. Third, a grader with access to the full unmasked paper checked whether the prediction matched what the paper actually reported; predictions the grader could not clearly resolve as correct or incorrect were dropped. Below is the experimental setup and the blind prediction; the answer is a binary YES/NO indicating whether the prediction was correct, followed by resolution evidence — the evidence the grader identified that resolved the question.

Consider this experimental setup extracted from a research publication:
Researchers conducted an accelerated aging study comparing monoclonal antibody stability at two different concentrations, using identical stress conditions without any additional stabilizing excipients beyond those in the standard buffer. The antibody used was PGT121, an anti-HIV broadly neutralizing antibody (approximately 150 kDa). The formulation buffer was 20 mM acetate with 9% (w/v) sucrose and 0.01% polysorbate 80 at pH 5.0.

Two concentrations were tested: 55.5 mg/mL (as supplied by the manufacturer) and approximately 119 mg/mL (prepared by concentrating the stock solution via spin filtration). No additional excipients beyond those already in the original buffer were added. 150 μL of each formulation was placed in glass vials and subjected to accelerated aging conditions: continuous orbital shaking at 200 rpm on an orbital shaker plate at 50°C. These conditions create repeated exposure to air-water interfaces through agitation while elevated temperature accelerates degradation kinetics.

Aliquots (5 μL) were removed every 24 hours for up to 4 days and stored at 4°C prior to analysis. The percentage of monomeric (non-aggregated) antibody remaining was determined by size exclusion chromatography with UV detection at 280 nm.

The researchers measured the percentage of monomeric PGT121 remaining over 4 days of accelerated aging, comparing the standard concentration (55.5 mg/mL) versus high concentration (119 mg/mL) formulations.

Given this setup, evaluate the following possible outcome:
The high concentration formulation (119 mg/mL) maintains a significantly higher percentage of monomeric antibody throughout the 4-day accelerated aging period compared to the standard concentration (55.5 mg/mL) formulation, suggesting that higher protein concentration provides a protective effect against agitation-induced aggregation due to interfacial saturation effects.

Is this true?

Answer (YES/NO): NO